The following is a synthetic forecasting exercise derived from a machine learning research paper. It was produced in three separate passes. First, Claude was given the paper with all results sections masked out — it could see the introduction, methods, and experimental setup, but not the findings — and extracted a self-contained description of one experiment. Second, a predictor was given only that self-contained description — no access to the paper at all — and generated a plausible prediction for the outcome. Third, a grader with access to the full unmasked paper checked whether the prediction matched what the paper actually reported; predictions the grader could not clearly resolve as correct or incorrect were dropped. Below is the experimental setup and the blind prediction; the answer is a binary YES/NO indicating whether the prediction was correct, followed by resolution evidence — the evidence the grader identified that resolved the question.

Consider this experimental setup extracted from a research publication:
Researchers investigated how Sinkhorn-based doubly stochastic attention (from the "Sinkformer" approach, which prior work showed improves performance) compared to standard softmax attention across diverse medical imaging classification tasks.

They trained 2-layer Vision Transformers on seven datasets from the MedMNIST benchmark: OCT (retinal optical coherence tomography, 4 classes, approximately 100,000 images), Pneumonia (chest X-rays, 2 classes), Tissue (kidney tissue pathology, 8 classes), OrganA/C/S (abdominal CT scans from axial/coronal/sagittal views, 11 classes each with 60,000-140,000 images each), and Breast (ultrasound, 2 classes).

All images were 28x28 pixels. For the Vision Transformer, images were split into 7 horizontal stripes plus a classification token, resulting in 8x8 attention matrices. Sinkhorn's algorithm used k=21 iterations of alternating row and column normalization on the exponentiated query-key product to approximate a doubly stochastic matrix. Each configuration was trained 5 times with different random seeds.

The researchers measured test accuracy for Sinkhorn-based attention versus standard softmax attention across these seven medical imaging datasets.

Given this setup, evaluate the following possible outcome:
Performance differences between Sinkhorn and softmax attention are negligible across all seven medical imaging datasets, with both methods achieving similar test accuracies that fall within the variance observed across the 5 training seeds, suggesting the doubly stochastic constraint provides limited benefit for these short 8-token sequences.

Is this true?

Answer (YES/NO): NO